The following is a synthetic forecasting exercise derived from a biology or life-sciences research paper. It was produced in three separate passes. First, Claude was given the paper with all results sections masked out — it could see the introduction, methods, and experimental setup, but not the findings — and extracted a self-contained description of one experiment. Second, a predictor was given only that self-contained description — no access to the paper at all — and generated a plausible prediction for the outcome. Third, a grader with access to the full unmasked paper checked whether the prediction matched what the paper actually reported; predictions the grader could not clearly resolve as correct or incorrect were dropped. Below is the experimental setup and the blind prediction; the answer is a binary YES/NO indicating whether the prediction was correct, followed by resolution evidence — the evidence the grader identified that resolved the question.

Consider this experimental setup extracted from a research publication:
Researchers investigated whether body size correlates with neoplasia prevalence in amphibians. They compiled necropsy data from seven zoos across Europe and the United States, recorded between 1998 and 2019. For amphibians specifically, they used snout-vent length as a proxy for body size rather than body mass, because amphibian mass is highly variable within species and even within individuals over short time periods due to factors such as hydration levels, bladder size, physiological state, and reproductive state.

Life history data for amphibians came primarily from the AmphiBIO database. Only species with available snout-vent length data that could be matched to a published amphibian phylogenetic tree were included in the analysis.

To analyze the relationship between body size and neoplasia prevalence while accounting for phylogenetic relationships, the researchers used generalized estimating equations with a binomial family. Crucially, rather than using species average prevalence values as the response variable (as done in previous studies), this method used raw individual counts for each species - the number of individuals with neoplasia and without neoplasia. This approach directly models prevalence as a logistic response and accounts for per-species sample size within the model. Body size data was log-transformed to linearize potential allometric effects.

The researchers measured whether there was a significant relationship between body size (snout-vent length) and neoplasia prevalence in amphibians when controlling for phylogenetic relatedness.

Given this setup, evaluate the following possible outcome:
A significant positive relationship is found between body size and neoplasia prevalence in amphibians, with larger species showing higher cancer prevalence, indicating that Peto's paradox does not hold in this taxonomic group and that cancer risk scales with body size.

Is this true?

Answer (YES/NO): YES